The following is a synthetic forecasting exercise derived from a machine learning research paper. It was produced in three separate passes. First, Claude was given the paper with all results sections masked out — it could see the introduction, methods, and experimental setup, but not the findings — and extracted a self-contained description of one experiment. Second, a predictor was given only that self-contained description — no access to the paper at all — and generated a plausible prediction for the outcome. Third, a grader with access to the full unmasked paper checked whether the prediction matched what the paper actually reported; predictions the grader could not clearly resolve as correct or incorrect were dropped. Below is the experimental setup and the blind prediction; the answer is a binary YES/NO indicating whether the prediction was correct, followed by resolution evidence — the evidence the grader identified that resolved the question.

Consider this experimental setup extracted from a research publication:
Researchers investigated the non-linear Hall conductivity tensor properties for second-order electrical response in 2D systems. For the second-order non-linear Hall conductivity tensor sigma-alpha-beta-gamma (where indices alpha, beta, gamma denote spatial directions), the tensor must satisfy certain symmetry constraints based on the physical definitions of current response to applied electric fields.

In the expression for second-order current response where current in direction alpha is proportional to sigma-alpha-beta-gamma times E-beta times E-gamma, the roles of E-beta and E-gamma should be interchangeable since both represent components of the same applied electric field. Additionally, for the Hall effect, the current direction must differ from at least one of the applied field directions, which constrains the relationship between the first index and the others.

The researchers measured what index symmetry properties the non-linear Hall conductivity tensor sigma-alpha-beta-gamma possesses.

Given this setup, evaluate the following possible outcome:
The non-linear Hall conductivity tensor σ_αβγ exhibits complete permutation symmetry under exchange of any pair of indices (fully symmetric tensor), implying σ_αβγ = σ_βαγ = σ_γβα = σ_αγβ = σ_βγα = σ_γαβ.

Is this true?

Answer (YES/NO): NO